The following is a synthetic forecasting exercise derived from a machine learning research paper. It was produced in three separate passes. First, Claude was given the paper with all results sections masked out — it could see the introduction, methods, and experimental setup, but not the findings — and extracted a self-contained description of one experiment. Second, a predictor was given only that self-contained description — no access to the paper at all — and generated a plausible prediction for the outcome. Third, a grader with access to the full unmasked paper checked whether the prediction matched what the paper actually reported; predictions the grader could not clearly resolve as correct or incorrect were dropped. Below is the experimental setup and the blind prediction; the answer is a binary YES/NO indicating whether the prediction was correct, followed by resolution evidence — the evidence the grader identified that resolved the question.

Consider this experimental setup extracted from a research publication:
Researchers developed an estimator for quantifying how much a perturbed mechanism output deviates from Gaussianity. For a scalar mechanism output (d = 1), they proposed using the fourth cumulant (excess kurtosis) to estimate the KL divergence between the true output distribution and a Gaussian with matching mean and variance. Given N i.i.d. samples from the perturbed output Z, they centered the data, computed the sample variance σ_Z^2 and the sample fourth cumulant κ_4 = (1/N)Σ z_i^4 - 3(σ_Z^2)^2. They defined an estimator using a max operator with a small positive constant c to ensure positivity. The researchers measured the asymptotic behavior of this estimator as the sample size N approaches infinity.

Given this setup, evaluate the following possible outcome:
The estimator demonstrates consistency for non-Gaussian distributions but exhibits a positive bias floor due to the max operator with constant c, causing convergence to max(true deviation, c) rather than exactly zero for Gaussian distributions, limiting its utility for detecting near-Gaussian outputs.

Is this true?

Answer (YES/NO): NO